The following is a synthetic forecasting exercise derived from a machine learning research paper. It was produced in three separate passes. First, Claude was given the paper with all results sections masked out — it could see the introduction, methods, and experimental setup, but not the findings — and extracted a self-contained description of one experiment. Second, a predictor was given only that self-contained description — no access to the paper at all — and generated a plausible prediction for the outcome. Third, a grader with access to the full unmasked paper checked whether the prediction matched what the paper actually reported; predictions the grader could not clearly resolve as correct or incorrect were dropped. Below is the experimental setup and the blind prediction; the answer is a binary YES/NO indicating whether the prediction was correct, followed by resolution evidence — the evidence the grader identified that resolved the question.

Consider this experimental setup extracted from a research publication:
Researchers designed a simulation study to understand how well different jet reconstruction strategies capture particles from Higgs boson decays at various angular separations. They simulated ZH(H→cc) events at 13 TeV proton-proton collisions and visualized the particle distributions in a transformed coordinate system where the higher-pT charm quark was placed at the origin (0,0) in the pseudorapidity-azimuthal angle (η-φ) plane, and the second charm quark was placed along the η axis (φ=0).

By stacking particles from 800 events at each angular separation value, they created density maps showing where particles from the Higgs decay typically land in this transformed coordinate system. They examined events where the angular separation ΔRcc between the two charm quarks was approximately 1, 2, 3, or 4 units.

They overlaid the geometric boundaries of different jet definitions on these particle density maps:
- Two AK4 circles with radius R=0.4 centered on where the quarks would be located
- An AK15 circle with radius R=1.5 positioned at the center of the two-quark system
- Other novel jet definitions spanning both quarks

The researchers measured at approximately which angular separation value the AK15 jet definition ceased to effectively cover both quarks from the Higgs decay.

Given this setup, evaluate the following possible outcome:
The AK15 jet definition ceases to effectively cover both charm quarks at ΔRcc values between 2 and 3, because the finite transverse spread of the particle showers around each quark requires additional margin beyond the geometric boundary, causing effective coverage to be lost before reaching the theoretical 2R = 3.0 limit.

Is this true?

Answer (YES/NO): NO